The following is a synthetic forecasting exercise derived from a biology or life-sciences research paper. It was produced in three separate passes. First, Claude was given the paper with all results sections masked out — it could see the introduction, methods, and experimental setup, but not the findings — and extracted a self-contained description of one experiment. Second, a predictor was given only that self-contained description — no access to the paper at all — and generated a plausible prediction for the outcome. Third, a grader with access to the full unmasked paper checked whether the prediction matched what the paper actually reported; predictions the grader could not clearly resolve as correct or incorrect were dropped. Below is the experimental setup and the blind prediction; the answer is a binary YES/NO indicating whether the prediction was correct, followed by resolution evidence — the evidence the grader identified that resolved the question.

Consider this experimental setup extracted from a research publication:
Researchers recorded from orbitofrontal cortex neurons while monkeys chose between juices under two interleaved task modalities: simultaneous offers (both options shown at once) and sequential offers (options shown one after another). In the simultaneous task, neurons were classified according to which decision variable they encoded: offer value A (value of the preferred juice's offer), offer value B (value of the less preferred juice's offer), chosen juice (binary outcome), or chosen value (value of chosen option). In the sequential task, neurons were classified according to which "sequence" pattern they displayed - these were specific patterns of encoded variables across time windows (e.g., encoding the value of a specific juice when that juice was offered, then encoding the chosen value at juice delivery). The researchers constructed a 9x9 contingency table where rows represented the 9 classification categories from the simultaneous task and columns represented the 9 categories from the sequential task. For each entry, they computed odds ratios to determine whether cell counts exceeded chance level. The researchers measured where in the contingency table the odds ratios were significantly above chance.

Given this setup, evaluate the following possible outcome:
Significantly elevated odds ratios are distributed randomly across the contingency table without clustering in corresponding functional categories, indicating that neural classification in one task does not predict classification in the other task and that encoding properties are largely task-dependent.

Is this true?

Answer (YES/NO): NO